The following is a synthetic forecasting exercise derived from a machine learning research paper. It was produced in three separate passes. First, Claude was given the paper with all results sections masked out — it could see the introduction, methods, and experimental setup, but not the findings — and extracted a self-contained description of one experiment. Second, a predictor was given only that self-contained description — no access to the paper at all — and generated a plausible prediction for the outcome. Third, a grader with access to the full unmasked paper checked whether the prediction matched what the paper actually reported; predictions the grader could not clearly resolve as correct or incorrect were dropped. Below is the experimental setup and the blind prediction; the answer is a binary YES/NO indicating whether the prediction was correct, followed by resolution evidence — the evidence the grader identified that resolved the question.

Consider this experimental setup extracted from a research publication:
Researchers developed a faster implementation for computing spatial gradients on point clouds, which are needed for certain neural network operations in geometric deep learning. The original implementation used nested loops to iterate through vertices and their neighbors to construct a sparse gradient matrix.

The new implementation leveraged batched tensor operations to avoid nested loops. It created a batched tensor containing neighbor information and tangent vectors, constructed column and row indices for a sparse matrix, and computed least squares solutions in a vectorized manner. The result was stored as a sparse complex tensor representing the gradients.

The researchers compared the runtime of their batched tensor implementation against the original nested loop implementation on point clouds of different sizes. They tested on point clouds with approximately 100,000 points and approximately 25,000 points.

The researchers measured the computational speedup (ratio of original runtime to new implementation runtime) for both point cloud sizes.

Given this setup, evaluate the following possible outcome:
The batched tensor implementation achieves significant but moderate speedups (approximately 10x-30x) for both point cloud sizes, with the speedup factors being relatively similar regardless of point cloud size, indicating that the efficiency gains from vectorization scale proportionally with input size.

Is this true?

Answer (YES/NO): NO